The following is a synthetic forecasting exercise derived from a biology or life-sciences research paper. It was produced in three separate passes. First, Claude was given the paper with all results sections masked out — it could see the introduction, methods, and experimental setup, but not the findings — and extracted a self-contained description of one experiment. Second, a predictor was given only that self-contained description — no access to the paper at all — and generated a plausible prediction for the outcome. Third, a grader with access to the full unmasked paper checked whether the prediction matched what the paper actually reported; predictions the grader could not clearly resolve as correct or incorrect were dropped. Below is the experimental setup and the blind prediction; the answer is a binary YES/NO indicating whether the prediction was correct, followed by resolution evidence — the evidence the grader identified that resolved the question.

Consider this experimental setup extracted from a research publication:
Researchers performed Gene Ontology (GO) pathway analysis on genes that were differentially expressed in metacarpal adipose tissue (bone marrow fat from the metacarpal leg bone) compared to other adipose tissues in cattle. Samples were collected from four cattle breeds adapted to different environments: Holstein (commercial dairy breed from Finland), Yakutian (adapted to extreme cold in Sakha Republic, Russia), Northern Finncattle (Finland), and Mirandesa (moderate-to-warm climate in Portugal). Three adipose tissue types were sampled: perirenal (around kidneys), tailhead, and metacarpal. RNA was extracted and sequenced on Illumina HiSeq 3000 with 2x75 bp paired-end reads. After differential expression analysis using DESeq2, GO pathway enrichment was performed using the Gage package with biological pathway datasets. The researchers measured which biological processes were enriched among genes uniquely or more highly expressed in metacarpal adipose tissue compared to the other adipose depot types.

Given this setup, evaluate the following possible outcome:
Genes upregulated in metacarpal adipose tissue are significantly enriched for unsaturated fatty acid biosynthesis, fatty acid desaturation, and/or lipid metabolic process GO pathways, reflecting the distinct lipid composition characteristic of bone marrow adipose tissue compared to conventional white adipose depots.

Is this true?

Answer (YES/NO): NO